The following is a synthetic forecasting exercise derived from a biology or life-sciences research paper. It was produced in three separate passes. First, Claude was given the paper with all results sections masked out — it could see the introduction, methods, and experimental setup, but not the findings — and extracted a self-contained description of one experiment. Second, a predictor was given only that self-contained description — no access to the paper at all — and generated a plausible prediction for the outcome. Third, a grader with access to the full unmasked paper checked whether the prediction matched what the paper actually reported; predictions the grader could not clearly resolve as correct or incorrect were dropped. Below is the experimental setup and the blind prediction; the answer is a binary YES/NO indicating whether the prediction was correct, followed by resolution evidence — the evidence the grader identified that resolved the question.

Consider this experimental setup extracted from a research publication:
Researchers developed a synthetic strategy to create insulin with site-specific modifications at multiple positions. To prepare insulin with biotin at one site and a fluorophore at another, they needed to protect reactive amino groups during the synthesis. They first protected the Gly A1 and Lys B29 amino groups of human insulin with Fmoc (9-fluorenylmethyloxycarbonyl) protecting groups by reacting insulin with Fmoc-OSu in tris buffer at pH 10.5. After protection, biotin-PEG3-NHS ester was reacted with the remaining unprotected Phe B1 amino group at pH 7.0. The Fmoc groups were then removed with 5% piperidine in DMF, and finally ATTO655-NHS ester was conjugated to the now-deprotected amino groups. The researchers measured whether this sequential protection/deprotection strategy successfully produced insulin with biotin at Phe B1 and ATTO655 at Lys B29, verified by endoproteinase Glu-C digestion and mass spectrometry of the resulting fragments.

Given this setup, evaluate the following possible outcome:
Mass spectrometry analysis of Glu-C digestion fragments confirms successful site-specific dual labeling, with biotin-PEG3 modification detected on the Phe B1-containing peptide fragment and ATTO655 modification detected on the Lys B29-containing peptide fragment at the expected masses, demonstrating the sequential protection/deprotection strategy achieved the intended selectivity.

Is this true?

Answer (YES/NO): YES